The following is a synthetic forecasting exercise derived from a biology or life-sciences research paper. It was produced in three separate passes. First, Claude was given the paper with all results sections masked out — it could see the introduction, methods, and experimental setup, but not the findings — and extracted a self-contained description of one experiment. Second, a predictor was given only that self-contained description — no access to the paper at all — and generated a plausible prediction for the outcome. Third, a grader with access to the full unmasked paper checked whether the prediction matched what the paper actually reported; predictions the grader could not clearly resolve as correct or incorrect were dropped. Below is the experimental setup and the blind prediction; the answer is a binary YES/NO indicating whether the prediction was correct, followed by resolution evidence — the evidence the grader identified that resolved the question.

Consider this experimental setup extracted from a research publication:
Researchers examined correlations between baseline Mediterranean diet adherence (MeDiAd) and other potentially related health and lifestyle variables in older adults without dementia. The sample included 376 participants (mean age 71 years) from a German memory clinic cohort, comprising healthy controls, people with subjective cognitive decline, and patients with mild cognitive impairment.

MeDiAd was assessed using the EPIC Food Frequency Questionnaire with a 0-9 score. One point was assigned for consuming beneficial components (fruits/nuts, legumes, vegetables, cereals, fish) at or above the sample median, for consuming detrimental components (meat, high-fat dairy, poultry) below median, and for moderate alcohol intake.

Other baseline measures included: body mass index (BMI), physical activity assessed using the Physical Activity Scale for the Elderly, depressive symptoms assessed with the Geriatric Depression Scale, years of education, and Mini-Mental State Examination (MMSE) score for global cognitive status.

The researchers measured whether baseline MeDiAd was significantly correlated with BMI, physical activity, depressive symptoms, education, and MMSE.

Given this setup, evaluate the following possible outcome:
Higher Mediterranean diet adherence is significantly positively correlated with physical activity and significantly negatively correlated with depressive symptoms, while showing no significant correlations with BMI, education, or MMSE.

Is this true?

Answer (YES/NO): NO